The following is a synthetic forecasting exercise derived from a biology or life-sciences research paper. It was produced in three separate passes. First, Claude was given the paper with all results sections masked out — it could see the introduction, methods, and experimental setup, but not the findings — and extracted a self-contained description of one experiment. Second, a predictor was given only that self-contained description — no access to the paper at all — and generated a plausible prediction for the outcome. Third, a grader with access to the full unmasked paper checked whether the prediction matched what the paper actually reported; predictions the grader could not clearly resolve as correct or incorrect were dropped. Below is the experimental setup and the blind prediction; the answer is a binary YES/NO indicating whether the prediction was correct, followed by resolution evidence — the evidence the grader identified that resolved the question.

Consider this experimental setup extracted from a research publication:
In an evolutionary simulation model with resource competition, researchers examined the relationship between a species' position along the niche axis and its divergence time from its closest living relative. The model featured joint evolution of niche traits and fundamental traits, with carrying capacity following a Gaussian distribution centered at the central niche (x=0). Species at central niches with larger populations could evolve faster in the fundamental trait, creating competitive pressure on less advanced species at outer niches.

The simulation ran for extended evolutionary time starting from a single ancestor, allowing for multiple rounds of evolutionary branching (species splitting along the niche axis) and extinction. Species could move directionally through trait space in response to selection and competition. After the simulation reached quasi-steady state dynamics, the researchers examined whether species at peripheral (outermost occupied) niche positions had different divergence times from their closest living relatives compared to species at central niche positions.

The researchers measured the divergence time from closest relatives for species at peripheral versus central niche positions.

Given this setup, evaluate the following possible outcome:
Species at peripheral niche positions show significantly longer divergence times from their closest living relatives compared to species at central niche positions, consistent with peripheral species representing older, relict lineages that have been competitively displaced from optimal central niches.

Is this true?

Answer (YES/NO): YES